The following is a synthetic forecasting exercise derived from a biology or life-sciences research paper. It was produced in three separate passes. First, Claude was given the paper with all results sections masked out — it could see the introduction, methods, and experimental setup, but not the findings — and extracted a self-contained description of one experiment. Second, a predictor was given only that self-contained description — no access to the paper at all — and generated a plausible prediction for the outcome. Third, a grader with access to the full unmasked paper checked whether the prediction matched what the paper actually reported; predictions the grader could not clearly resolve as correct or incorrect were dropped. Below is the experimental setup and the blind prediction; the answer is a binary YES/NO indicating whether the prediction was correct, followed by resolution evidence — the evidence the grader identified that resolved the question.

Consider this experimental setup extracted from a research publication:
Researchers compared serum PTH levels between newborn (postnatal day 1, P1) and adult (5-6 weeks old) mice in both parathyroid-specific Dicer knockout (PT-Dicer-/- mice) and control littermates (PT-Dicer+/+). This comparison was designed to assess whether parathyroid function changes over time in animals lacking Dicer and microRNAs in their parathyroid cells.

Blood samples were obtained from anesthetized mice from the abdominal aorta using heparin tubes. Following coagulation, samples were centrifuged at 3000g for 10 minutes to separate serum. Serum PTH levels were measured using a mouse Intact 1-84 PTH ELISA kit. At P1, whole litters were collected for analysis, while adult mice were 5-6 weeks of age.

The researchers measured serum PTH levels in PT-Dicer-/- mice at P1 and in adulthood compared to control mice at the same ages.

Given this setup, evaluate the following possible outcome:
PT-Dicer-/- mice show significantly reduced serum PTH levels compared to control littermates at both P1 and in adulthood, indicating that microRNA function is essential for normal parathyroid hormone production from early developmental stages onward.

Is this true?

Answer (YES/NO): NO